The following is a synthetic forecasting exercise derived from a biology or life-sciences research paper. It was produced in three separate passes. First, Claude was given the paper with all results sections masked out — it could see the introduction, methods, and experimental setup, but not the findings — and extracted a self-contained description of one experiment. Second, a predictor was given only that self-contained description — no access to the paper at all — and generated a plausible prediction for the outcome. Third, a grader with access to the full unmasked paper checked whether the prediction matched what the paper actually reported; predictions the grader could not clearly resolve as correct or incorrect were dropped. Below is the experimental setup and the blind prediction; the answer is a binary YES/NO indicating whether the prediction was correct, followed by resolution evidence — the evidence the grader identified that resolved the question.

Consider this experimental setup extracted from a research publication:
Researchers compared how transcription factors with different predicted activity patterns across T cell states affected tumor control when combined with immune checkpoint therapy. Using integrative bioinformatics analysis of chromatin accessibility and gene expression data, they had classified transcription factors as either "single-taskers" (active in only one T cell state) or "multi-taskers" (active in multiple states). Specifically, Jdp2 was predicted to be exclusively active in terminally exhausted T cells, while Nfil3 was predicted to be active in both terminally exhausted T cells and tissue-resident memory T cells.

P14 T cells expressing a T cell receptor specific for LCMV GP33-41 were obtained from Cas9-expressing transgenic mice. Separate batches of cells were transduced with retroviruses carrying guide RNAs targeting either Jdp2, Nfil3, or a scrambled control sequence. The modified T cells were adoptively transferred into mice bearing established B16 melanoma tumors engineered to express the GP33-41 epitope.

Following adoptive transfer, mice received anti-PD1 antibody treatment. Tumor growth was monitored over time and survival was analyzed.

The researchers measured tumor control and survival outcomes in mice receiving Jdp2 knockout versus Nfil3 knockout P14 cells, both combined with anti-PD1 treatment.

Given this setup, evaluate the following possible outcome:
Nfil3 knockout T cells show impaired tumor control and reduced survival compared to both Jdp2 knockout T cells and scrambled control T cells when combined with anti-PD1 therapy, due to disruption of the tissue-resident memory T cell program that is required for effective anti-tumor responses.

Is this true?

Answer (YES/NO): NO